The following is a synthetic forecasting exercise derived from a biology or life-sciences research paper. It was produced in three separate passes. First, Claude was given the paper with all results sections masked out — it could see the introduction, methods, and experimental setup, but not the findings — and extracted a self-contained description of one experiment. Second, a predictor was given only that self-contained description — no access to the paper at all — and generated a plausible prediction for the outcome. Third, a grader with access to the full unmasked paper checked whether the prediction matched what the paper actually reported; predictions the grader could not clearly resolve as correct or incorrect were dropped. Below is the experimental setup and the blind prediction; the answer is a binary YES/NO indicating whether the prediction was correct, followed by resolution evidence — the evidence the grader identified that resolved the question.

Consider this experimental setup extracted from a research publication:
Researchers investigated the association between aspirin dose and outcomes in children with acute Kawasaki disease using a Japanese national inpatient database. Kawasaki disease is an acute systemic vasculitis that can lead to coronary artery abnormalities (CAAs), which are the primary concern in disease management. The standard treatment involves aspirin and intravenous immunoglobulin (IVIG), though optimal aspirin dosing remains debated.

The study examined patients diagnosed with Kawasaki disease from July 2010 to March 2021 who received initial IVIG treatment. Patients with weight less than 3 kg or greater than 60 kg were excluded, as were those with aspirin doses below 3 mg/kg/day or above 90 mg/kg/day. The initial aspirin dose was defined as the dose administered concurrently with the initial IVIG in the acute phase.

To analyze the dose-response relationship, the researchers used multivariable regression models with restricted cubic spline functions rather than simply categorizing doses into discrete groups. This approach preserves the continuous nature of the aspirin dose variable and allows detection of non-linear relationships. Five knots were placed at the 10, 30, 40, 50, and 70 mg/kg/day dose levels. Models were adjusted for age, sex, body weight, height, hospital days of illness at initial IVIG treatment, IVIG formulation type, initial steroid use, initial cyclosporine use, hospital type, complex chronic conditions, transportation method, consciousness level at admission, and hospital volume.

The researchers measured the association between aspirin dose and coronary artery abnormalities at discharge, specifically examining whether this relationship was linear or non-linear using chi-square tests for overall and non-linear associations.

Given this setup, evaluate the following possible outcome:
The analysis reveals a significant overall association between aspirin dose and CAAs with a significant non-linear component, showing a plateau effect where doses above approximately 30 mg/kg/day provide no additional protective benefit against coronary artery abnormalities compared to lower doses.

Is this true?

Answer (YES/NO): NO